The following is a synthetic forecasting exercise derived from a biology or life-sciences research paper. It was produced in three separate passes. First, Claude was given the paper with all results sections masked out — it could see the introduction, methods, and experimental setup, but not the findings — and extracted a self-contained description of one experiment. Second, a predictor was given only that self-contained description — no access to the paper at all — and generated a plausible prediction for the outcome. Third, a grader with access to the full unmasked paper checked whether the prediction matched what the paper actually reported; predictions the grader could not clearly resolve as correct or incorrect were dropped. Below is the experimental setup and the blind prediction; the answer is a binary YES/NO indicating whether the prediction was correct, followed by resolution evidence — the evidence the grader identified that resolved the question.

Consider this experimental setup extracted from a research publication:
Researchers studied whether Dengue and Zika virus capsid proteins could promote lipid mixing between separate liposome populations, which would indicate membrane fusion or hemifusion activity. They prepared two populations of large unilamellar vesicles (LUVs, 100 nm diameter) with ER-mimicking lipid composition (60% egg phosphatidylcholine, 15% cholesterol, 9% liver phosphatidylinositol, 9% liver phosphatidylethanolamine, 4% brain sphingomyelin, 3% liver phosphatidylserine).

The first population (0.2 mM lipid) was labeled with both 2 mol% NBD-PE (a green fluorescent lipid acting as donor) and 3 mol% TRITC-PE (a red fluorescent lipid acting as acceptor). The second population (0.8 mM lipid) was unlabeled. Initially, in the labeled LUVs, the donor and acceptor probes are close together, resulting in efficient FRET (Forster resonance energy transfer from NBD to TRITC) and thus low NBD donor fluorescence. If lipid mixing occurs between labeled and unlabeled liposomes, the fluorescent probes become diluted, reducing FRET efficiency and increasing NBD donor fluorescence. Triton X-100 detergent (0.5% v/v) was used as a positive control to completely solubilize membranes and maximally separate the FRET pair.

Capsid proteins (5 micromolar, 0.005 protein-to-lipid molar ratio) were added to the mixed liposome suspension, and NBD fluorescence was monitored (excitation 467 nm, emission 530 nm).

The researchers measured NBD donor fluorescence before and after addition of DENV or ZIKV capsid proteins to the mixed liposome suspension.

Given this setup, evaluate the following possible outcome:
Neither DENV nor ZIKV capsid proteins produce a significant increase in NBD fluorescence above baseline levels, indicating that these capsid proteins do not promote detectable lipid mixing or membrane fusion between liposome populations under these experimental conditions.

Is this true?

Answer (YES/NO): NO